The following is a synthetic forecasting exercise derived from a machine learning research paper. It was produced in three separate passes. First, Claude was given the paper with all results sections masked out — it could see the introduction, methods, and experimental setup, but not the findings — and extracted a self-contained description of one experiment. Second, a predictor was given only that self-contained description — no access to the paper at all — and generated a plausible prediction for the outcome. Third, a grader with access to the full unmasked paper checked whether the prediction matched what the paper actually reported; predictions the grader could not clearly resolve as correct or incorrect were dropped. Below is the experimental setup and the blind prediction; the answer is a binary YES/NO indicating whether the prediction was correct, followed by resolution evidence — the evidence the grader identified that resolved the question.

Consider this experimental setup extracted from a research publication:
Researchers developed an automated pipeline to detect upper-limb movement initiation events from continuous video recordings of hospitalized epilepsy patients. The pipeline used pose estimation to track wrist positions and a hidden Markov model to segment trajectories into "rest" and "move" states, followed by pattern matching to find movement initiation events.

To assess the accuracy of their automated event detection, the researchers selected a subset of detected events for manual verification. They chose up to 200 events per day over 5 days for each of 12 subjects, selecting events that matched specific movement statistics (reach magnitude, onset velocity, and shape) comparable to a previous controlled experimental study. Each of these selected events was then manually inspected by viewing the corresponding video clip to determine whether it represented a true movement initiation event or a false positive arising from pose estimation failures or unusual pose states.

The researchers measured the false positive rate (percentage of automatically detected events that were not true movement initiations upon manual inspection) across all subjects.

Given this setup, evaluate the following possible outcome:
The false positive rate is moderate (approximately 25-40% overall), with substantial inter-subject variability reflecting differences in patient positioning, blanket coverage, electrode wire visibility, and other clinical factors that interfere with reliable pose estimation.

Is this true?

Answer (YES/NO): NO